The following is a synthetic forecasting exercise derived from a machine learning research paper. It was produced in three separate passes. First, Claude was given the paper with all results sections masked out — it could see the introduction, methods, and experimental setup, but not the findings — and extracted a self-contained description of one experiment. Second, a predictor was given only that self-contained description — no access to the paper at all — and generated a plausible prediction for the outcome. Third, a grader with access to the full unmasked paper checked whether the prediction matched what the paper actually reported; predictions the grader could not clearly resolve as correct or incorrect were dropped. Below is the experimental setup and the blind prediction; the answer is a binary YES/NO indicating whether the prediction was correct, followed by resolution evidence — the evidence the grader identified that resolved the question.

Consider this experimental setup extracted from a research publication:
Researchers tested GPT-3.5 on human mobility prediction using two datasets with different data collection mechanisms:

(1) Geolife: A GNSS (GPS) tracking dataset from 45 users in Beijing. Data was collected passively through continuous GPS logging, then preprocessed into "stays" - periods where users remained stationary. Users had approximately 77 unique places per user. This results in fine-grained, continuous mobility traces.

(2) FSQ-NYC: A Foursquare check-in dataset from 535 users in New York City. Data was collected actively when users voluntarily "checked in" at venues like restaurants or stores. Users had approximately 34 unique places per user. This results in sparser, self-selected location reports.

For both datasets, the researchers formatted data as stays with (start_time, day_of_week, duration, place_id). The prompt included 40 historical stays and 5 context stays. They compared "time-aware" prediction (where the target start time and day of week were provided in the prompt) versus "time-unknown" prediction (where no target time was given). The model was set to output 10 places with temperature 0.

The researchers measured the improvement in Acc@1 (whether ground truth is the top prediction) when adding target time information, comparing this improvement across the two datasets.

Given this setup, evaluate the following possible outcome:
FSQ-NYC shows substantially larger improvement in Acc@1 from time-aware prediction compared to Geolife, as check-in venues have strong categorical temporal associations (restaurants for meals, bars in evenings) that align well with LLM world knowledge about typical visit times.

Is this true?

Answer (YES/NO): NO